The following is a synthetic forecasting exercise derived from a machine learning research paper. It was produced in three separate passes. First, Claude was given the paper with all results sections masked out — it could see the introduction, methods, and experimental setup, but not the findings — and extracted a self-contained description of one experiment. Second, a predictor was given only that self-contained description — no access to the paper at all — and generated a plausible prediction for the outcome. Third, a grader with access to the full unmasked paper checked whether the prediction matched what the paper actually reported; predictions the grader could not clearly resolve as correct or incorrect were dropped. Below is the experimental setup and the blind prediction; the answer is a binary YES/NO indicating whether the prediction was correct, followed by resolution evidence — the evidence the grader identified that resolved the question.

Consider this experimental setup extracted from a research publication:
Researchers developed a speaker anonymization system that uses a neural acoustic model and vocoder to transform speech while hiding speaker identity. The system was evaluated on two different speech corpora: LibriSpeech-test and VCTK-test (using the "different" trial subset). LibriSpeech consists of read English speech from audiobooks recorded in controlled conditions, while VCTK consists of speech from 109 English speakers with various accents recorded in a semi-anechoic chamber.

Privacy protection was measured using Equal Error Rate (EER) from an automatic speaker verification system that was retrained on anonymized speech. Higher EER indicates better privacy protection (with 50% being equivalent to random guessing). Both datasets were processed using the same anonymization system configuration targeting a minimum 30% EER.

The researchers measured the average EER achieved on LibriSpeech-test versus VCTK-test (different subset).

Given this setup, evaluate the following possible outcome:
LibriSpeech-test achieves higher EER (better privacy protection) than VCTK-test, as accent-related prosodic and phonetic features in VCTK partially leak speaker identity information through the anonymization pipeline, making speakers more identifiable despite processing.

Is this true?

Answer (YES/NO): NO